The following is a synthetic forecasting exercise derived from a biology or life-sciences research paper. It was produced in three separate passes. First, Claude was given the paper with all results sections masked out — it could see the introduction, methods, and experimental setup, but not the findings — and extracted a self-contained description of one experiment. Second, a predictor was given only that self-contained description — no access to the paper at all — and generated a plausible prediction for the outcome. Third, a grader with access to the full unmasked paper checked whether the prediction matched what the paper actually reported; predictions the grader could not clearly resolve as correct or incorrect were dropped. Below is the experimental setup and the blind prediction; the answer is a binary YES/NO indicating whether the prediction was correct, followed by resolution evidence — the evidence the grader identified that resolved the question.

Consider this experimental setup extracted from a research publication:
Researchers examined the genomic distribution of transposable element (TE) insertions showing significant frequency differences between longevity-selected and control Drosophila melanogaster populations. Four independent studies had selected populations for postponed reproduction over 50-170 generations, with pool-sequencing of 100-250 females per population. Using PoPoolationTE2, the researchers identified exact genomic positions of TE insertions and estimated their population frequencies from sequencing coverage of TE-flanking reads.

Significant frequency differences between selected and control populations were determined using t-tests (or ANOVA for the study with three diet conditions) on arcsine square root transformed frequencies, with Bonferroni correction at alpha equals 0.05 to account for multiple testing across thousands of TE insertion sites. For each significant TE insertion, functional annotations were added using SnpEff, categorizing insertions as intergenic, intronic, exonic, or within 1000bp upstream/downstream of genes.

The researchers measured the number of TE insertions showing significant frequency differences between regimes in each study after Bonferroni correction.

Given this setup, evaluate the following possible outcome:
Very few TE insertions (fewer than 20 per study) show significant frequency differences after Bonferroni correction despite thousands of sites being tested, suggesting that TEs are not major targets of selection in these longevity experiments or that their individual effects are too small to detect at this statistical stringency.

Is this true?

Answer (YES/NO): NO